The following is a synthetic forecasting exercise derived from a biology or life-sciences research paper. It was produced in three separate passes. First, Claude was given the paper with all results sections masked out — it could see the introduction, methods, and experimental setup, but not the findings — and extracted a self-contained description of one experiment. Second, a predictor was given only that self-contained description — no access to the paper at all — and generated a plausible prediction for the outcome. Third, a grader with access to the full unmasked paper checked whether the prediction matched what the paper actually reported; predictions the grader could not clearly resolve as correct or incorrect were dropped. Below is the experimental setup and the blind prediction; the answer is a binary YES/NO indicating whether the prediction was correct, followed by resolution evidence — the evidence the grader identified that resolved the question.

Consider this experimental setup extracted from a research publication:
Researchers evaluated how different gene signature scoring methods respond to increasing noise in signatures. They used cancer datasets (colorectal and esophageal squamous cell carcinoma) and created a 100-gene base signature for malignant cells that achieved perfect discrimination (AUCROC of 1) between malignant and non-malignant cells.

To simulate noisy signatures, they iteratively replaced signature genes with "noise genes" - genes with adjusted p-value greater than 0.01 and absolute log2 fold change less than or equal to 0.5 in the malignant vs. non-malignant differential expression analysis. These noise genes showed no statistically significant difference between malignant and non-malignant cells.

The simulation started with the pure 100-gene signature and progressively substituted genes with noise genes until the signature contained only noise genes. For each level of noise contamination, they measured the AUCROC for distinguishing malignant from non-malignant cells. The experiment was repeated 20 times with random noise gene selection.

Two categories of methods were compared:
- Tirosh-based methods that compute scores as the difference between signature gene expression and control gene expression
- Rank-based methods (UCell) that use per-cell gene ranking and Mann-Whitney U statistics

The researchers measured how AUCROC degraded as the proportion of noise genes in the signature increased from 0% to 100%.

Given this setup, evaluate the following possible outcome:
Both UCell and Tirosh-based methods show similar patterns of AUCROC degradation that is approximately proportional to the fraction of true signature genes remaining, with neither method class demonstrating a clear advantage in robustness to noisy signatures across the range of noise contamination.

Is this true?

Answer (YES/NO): NO